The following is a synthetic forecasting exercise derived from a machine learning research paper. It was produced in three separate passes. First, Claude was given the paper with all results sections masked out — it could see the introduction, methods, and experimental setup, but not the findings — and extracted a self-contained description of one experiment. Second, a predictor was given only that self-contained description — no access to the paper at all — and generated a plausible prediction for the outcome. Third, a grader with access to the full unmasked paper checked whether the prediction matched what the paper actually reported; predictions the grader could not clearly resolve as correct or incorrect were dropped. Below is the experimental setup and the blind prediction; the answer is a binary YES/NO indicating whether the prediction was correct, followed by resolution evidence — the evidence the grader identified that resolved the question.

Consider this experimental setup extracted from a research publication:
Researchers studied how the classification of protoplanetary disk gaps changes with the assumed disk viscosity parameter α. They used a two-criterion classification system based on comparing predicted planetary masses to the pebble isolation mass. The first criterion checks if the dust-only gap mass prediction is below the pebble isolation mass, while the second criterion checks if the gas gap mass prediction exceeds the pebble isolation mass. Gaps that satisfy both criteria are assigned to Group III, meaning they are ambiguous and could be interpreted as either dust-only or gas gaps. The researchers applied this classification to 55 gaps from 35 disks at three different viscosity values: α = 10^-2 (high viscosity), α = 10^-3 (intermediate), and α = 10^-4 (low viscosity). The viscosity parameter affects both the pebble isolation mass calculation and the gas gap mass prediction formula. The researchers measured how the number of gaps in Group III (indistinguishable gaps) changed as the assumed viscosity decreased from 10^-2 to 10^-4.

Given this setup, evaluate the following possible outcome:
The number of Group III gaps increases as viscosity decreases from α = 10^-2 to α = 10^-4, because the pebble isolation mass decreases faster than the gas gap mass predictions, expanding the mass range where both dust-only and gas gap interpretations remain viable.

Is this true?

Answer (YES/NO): NO